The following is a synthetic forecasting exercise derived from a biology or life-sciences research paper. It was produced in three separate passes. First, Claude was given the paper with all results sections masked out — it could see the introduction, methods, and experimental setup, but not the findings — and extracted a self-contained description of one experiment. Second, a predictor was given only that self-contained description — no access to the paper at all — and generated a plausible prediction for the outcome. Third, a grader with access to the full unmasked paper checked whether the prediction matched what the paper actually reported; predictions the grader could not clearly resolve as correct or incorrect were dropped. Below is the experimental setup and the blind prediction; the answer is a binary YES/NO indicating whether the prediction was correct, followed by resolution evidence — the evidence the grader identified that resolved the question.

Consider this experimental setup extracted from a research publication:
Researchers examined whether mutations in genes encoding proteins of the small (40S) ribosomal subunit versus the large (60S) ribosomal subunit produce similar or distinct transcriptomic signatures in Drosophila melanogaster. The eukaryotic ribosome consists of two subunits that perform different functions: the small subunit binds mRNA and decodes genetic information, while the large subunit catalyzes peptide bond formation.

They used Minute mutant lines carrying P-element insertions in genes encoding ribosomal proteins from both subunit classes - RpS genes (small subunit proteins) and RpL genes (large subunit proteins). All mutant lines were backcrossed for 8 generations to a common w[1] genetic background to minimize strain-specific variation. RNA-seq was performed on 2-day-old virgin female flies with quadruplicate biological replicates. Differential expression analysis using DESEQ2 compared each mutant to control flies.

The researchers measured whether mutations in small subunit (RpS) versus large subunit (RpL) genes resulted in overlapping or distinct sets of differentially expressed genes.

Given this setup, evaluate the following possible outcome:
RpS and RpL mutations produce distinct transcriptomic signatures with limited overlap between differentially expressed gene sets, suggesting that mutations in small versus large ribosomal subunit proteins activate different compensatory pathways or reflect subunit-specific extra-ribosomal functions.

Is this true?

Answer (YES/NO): NO